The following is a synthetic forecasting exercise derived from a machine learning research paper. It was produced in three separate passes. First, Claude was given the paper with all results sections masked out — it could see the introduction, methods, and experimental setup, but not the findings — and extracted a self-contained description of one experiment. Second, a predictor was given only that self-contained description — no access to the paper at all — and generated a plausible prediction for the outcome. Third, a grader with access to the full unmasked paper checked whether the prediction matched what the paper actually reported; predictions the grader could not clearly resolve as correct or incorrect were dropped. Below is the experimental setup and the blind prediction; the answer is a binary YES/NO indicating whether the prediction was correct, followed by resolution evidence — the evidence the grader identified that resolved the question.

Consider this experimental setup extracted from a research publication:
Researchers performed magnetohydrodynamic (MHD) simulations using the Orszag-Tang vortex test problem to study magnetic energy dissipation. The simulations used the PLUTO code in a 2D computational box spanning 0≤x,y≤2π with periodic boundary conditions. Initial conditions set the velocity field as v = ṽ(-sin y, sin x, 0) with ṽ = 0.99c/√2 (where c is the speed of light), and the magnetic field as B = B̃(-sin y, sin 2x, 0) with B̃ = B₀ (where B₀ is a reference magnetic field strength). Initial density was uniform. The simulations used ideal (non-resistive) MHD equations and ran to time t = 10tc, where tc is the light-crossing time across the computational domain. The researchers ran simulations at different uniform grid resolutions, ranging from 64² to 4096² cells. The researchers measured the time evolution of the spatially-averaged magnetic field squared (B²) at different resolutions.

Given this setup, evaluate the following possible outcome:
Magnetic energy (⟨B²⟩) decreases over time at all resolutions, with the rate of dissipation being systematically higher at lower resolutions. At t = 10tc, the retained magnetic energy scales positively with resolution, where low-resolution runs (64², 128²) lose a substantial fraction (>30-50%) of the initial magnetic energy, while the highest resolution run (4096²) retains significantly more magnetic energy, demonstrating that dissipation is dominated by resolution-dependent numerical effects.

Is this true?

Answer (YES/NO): NO